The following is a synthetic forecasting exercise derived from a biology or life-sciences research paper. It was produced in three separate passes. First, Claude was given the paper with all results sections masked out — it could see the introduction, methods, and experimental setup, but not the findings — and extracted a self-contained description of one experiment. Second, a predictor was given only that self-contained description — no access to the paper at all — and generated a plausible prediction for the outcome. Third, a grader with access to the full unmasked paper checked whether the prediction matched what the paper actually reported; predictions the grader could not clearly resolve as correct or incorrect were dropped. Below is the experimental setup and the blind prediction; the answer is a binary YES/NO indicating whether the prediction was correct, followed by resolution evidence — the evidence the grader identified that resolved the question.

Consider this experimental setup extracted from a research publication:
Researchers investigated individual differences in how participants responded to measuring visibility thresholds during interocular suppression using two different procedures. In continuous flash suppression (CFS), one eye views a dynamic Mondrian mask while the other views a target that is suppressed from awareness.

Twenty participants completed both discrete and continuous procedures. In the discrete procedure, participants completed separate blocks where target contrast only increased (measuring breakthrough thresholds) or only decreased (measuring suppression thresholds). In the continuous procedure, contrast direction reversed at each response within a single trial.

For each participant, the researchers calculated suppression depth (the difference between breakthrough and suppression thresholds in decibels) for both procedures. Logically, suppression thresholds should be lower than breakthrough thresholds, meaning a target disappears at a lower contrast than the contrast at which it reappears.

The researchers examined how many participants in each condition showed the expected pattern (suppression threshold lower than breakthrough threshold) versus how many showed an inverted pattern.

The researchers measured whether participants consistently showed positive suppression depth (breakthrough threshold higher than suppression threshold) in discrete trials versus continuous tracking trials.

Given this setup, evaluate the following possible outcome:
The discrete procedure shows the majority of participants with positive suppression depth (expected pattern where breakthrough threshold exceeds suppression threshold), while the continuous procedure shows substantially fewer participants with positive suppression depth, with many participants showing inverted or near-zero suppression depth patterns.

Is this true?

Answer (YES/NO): NO